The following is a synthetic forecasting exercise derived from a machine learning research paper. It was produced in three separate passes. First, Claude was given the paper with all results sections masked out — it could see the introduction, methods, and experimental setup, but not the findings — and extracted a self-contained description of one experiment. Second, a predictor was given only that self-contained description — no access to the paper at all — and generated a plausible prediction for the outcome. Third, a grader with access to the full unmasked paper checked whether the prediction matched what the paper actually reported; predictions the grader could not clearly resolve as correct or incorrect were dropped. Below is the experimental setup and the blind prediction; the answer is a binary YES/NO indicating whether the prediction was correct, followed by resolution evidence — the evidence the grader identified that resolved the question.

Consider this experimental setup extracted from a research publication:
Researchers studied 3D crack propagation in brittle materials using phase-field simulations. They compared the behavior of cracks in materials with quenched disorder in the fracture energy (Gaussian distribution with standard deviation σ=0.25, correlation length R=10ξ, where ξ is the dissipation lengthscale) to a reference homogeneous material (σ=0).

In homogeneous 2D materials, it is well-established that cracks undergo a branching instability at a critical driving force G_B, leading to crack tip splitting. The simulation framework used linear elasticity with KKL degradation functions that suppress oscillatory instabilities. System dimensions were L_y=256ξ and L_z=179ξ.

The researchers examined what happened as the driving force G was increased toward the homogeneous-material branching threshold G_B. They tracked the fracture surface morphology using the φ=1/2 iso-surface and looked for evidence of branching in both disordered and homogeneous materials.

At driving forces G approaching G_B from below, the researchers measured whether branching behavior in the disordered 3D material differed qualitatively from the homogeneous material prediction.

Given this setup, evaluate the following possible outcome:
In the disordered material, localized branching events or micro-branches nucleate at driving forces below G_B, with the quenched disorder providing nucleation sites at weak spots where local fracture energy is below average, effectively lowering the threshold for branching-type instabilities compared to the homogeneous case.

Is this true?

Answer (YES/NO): YES